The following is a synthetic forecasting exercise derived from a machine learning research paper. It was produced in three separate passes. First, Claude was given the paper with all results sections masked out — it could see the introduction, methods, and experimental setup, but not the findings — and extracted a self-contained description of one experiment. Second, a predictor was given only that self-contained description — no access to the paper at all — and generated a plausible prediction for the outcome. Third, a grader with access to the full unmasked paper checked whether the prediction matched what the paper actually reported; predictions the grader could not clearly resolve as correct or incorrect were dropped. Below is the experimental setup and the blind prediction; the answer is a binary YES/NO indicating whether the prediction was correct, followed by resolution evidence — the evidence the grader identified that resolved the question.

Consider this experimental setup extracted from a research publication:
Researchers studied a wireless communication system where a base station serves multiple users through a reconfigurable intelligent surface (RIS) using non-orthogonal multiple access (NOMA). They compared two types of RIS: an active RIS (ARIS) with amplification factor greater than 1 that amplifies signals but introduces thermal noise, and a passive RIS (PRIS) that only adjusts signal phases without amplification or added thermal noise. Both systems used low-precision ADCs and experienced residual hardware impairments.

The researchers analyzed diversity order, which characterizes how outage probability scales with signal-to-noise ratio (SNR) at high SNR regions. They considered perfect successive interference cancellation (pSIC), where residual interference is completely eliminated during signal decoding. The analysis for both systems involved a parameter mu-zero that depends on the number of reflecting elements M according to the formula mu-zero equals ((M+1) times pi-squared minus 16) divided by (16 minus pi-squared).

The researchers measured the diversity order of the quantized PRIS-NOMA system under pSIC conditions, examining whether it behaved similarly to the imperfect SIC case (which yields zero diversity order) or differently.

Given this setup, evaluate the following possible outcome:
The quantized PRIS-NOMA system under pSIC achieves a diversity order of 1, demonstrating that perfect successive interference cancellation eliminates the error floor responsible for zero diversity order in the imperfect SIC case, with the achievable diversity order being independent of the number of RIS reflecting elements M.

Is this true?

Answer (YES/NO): NO